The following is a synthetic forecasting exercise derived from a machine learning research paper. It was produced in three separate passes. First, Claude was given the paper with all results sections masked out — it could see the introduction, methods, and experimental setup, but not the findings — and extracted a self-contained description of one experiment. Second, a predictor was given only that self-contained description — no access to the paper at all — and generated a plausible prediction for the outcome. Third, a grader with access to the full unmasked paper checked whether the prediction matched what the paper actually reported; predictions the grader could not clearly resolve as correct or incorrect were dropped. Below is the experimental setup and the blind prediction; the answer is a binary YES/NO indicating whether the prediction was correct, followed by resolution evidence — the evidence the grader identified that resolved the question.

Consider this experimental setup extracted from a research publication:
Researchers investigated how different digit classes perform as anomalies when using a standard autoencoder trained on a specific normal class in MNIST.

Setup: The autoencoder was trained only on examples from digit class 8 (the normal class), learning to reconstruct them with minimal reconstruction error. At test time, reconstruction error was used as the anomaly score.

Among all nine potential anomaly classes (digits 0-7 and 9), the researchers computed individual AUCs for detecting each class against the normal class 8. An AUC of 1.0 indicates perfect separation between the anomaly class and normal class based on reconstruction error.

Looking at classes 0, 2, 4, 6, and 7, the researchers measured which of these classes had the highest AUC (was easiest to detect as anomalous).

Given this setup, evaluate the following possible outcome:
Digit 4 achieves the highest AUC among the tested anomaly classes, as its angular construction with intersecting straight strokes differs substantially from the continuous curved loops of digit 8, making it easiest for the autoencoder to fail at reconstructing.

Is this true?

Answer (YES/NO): NO